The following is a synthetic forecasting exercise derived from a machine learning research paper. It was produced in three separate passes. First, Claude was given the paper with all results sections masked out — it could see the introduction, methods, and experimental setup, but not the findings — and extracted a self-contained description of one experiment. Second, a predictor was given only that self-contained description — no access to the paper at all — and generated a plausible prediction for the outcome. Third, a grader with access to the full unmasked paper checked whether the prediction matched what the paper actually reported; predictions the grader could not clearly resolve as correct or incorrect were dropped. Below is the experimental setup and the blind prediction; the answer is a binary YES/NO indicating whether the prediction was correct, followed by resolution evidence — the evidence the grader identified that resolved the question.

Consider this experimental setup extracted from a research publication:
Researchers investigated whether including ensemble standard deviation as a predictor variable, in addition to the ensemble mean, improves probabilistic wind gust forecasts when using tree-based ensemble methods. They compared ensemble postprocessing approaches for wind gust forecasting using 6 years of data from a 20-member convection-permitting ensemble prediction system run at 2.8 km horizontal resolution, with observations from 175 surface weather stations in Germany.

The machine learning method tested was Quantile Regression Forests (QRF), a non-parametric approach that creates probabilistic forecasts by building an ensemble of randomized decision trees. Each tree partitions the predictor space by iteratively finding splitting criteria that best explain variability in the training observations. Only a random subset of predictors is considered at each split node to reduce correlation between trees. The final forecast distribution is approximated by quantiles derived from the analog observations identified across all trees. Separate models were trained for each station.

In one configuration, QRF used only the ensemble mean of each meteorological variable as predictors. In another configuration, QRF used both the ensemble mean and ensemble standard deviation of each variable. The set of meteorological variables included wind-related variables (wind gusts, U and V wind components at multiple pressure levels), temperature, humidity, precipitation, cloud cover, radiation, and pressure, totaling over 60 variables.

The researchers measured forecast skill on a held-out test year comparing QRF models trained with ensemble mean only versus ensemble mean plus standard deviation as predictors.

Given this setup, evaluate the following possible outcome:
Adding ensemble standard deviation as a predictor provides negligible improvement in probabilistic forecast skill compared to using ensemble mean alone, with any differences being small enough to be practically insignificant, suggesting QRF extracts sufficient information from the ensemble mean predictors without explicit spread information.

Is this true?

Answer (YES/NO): NO